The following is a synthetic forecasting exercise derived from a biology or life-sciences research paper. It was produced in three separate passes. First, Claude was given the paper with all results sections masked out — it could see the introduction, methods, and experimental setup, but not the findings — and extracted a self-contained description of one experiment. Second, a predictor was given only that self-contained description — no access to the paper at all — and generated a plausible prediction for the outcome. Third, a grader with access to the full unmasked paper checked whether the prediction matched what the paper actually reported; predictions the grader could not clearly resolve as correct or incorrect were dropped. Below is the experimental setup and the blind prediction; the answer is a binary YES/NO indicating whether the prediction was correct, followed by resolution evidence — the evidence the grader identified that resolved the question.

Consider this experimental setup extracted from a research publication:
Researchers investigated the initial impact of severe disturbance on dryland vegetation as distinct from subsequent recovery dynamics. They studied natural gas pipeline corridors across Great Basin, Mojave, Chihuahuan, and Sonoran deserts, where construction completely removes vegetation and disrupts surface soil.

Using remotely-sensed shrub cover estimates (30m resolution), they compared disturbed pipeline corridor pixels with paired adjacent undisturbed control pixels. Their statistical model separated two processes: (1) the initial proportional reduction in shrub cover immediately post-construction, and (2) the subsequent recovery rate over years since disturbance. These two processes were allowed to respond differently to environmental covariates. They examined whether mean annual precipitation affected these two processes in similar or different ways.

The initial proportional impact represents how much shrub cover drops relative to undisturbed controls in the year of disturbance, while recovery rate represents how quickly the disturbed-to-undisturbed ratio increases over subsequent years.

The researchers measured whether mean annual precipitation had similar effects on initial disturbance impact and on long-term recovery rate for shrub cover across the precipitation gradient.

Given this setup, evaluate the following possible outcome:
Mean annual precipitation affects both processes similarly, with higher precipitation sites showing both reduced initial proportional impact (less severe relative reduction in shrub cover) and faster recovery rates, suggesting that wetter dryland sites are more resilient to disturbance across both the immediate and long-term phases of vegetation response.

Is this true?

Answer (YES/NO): NO